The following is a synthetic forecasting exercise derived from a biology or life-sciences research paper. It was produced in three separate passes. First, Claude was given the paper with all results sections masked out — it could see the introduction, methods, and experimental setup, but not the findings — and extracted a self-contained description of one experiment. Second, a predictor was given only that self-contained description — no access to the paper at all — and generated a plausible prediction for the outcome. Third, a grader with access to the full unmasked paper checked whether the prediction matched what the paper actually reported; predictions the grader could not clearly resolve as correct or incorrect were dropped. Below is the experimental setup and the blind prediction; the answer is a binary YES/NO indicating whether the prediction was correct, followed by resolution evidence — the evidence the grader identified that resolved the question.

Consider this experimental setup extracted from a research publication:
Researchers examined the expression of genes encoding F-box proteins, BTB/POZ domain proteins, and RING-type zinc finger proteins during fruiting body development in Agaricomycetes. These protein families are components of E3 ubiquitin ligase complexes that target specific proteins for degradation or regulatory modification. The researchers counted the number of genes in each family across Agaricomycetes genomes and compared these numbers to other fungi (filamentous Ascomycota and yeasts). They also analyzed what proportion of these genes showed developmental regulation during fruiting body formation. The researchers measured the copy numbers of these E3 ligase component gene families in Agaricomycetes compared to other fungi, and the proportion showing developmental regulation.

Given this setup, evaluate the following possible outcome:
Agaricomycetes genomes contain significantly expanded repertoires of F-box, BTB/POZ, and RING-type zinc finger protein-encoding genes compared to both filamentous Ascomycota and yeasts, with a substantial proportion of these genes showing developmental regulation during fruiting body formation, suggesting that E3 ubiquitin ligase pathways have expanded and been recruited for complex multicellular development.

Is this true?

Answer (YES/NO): YES